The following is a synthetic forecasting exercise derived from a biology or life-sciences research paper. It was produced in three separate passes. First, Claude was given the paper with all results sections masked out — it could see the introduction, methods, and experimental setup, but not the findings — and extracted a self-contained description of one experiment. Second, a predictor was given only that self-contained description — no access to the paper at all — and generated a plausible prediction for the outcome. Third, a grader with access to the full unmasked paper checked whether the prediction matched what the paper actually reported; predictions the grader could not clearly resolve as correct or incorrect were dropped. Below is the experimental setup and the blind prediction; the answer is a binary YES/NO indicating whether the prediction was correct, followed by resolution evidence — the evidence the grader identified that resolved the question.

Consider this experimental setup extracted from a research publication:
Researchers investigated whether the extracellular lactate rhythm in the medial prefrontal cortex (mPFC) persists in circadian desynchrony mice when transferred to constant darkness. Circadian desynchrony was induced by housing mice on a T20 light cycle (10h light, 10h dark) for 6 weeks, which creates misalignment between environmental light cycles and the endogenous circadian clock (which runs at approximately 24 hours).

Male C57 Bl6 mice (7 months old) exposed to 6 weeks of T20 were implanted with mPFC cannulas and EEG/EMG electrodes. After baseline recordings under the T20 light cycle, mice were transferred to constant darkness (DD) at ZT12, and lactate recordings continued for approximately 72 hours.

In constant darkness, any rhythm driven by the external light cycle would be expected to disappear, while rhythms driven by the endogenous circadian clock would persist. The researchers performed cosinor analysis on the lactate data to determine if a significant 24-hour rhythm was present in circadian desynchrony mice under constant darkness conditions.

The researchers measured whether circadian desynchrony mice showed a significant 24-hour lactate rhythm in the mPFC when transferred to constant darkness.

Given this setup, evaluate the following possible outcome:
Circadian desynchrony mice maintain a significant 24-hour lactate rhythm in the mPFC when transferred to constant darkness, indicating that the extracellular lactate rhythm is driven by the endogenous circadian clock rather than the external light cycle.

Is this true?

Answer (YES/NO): NO